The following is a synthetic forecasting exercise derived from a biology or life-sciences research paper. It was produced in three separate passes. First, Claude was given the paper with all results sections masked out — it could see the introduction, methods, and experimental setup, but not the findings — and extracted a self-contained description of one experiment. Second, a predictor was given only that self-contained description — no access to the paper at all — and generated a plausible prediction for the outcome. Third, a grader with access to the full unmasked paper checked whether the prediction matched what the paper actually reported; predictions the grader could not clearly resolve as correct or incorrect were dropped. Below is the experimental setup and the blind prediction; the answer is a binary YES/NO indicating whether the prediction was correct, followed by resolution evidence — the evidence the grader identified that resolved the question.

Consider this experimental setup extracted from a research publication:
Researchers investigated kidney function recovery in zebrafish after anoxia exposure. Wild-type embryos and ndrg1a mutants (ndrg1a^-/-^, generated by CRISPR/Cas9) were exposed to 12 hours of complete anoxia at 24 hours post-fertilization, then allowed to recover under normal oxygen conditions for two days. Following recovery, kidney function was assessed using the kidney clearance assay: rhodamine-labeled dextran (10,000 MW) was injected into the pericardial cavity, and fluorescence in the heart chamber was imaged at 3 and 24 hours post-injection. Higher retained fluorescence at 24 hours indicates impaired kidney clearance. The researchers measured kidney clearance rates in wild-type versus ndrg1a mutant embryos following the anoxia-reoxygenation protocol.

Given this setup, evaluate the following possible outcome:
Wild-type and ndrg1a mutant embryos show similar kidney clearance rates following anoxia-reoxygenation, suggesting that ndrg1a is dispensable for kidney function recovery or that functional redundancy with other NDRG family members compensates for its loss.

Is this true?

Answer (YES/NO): NO